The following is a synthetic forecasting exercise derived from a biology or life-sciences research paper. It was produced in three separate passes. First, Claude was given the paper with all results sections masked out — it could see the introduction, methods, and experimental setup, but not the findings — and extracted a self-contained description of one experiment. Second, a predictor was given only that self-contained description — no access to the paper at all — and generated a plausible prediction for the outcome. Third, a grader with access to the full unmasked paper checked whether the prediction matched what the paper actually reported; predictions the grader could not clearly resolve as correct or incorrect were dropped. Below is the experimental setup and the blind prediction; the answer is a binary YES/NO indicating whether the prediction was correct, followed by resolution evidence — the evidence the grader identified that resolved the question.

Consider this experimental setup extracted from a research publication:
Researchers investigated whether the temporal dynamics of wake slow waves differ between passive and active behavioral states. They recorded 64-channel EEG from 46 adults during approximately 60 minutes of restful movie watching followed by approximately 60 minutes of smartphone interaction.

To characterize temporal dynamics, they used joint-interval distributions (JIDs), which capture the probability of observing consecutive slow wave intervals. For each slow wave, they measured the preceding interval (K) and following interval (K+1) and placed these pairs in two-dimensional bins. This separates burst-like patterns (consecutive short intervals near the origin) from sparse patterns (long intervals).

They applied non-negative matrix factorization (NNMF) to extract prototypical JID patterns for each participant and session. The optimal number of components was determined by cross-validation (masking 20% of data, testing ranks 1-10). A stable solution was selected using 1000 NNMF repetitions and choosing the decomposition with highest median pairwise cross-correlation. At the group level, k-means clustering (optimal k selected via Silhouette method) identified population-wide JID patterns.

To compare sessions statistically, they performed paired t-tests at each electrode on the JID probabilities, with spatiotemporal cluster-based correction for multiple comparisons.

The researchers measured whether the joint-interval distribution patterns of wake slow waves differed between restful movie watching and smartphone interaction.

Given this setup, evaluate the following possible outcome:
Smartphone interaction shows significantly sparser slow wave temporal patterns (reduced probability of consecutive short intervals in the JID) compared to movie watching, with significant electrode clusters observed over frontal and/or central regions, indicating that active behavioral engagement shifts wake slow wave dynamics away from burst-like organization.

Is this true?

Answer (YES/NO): NO